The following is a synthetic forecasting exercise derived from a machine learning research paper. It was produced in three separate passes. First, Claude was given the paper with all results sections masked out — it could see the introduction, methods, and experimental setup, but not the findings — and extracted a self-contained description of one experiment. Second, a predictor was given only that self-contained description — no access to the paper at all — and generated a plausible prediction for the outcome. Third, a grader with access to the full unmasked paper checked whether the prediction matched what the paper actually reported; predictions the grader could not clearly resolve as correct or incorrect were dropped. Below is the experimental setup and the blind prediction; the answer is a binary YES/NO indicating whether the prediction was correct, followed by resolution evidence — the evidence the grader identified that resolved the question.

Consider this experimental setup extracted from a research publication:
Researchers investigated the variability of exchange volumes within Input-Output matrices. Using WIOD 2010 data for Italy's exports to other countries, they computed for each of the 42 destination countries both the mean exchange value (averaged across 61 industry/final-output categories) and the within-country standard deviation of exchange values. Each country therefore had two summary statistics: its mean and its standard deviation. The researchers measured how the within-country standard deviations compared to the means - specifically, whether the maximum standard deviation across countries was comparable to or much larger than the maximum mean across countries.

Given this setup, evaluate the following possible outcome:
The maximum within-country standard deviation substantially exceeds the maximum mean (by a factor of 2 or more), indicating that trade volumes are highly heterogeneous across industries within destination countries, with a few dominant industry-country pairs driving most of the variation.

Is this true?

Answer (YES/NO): YES